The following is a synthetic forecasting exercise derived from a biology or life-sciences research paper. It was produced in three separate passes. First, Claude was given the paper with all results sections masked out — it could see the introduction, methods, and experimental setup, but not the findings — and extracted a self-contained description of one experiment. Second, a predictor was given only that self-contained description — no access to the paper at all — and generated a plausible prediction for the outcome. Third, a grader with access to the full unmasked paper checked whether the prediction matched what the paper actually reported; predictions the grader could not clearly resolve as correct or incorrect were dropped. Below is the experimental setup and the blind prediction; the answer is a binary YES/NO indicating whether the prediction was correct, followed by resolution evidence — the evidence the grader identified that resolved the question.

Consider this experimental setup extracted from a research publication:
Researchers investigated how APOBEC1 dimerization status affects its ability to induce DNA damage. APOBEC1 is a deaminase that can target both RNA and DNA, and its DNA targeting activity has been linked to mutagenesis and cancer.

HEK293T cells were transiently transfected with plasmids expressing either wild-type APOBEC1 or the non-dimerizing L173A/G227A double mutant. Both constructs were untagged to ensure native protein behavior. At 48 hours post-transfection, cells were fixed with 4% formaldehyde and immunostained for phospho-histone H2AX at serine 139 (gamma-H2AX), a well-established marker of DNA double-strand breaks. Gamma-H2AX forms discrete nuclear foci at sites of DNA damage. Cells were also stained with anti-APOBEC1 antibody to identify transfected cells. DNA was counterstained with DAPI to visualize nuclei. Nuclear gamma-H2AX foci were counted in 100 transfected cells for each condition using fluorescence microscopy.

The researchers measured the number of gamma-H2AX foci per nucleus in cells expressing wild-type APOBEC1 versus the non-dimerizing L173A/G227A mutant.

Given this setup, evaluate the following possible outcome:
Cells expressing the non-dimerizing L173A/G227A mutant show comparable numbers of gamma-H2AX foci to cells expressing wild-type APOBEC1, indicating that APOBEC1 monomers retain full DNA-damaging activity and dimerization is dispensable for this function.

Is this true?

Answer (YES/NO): NO